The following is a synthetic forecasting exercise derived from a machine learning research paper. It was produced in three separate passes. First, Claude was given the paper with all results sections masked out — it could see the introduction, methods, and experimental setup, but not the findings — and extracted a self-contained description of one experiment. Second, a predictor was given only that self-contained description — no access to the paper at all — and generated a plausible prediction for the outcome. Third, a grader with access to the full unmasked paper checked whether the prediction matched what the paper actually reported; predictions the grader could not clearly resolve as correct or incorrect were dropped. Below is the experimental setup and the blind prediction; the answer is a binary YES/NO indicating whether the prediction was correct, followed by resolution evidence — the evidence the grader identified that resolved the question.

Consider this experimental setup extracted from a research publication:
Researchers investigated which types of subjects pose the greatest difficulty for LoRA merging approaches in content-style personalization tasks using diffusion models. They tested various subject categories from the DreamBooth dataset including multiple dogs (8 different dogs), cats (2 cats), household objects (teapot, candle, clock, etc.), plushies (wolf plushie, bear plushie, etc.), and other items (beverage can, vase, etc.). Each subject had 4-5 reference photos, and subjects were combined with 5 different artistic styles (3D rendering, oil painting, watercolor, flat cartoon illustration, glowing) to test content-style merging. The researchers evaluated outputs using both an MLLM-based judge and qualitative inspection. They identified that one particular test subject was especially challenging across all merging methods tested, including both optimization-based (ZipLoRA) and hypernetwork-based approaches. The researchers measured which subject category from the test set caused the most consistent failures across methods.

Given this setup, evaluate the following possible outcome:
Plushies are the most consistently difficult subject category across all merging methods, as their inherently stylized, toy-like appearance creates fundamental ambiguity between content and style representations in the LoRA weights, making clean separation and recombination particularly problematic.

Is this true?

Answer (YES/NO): NO